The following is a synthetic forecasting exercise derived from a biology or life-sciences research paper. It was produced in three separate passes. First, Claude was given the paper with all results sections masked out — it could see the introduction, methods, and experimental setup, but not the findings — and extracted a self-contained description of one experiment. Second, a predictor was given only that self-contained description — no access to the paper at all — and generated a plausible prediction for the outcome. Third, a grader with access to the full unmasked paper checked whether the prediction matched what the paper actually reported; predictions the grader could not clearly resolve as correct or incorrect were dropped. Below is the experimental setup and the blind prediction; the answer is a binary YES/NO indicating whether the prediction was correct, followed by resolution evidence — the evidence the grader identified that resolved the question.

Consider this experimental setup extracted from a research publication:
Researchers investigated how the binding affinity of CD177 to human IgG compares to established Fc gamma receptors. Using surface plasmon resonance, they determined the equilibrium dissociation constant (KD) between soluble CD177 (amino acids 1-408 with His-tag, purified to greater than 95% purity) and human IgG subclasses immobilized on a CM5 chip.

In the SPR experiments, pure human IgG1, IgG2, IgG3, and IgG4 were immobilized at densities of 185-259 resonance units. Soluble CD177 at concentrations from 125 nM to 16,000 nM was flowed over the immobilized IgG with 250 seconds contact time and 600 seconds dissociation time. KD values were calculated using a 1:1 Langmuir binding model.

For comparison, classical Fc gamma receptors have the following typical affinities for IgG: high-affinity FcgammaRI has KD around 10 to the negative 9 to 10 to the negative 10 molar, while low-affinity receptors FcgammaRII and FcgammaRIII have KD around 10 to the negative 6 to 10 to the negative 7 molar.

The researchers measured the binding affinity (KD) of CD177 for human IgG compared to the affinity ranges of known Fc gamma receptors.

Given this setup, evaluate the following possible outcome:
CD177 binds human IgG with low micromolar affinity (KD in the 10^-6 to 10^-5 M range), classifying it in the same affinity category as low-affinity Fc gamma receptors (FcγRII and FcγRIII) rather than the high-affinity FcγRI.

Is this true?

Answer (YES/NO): NO